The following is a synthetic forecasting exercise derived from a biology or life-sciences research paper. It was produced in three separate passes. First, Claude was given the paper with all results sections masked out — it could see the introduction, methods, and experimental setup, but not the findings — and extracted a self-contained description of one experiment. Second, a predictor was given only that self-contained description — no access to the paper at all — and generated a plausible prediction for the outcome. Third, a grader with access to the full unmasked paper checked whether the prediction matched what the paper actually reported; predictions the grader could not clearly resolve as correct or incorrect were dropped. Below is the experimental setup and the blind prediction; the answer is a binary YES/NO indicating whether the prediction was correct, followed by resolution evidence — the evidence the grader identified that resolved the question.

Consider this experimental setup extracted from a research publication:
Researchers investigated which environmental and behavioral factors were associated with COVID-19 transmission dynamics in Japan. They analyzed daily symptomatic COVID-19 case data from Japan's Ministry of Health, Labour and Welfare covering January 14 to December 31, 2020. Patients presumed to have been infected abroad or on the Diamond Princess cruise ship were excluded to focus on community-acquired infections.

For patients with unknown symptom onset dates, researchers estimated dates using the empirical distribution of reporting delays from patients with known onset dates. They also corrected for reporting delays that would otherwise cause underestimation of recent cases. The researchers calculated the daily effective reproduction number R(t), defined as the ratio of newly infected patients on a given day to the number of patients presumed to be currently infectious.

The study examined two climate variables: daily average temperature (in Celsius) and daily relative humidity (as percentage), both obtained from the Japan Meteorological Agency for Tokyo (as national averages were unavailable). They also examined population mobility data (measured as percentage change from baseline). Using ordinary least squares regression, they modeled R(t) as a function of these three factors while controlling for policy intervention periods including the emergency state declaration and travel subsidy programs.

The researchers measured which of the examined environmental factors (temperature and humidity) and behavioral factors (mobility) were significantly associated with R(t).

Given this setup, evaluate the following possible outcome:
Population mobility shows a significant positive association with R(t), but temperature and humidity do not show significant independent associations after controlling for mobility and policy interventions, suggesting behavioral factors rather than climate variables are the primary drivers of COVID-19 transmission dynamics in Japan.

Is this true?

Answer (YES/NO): NO